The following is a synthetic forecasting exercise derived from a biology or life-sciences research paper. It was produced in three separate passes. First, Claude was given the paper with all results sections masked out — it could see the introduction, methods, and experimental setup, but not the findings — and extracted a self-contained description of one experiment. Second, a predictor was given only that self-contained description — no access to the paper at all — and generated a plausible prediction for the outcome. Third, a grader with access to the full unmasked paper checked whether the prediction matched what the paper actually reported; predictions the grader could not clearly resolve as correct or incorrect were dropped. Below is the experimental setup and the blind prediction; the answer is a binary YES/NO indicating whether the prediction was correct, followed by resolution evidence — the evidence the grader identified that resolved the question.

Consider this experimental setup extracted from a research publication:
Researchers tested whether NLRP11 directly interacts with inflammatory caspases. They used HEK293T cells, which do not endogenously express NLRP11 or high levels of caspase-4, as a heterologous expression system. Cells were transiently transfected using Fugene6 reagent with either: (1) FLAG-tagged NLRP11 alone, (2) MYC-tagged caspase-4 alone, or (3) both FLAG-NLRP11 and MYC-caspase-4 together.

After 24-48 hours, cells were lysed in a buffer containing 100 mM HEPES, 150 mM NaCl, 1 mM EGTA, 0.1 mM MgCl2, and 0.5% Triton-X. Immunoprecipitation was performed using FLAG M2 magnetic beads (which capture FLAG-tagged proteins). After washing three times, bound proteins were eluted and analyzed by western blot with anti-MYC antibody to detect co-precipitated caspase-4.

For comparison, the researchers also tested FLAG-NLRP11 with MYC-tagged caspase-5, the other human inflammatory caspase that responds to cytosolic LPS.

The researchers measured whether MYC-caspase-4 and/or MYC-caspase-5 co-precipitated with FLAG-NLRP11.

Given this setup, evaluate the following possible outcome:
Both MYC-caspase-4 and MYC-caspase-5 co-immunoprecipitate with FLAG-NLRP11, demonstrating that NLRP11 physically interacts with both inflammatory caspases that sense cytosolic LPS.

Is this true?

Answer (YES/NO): NO